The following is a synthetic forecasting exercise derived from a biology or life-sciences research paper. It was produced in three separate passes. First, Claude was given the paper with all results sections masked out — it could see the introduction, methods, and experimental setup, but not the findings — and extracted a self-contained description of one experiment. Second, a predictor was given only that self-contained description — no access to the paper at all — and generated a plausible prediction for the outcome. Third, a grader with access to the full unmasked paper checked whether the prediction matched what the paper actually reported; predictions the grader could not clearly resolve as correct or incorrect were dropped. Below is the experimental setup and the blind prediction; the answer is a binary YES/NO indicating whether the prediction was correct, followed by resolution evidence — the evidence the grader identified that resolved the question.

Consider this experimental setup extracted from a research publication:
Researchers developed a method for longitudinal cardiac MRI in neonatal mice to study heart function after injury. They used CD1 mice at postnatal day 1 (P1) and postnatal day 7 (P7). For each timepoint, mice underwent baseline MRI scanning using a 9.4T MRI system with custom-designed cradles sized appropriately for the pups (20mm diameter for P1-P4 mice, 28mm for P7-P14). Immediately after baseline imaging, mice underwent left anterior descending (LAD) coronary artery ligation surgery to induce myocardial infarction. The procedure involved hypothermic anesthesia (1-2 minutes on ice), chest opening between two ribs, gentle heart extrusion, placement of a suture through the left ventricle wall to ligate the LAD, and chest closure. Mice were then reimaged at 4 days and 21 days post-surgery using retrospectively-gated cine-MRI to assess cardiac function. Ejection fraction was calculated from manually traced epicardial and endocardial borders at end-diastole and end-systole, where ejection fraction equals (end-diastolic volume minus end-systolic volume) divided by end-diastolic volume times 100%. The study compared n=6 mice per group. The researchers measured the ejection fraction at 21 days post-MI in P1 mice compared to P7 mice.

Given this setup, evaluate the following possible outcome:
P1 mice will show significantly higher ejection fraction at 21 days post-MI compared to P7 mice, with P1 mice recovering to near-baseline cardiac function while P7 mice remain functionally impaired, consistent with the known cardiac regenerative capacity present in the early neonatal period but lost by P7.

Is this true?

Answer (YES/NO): YES